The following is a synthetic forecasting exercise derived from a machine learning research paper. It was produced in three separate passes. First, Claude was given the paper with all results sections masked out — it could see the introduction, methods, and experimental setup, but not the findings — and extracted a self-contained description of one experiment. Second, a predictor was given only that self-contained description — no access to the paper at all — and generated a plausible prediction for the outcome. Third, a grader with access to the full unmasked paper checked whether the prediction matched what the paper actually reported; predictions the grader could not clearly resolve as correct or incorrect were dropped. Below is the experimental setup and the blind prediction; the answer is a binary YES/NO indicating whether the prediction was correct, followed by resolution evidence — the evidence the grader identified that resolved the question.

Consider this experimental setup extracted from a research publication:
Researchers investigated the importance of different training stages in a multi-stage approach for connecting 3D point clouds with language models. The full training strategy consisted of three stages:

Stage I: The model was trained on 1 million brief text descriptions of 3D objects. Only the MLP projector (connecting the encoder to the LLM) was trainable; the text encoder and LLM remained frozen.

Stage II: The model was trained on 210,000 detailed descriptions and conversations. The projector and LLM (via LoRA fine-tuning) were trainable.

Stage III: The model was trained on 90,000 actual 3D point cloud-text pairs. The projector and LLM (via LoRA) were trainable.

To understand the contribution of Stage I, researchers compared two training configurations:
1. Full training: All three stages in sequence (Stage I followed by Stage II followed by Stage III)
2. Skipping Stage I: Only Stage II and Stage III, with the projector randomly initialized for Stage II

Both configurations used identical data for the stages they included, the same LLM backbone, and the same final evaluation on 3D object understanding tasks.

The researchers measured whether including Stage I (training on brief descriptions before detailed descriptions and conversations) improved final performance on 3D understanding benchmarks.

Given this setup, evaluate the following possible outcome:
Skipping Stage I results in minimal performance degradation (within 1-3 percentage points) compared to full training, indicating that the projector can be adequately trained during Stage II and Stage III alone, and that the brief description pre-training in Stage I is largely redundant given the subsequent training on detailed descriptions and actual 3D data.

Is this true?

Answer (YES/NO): NO